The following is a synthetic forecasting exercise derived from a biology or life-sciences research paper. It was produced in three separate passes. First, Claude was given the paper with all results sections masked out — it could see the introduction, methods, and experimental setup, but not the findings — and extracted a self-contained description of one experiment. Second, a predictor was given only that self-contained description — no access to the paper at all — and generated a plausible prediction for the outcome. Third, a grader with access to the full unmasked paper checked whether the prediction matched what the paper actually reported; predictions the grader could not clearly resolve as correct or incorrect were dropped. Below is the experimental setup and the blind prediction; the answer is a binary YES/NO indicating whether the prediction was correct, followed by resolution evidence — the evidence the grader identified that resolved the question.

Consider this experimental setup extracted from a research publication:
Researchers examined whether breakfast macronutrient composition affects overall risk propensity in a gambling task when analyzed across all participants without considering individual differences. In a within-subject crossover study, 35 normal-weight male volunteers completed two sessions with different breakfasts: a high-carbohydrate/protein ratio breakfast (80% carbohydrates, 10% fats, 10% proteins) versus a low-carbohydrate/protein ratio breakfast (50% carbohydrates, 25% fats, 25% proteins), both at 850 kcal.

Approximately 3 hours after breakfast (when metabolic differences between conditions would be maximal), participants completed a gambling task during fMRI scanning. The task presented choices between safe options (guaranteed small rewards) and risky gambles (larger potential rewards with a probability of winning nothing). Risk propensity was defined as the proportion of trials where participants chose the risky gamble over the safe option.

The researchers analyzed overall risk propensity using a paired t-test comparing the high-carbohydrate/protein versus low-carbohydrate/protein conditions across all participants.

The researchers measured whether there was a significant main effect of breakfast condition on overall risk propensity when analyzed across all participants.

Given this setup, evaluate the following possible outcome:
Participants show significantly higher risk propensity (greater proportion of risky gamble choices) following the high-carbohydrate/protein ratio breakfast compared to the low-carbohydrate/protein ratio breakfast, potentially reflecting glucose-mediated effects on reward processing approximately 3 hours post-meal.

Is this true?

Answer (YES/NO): NO